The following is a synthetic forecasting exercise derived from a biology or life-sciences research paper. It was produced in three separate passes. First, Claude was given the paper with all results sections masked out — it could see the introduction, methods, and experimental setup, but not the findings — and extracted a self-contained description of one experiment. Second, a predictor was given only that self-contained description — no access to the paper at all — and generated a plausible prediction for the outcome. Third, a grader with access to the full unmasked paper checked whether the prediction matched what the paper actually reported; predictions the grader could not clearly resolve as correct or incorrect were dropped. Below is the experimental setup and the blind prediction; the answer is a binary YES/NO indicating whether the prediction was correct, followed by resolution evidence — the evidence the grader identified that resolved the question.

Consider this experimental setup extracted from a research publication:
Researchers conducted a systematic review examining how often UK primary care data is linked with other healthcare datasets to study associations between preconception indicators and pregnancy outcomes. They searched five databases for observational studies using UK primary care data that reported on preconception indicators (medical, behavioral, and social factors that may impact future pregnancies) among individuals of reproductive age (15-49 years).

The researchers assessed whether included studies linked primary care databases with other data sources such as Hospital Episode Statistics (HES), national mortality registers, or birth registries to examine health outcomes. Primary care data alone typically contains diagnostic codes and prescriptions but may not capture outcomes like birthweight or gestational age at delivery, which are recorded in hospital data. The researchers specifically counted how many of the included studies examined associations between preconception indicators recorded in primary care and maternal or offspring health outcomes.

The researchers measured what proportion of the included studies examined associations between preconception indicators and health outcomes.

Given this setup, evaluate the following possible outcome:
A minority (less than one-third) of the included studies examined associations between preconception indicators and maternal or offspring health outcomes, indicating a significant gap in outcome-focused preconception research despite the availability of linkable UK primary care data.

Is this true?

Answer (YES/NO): YES